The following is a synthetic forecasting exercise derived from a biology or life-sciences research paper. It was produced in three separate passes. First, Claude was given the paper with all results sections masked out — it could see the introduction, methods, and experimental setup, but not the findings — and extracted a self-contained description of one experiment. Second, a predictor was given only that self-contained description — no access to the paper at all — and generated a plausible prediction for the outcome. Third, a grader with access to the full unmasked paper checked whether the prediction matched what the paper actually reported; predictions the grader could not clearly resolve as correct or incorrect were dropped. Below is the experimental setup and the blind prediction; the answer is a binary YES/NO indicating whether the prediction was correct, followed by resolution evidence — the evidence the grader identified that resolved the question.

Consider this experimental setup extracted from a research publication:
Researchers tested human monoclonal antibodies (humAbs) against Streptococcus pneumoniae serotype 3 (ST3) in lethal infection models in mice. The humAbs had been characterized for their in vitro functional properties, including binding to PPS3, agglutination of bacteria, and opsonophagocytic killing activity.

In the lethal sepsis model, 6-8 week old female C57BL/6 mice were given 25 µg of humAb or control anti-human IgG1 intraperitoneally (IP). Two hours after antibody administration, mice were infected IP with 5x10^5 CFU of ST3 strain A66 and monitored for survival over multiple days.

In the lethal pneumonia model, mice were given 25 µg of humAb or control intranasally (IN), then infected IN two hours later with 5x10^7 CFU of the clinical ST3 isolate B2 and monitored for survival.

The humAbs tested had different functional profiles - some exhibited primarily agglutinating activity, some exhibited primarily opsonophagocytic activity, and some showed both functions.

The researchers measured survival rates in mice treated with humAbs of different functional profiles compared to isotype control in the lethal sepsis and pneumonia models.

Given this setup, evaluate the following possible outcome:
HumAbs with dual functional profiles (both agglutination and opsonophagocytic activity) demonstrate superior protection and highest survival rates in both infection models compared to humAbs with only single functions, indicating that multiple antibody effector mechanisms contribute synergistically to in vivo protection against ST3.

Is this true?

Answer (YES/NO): NO